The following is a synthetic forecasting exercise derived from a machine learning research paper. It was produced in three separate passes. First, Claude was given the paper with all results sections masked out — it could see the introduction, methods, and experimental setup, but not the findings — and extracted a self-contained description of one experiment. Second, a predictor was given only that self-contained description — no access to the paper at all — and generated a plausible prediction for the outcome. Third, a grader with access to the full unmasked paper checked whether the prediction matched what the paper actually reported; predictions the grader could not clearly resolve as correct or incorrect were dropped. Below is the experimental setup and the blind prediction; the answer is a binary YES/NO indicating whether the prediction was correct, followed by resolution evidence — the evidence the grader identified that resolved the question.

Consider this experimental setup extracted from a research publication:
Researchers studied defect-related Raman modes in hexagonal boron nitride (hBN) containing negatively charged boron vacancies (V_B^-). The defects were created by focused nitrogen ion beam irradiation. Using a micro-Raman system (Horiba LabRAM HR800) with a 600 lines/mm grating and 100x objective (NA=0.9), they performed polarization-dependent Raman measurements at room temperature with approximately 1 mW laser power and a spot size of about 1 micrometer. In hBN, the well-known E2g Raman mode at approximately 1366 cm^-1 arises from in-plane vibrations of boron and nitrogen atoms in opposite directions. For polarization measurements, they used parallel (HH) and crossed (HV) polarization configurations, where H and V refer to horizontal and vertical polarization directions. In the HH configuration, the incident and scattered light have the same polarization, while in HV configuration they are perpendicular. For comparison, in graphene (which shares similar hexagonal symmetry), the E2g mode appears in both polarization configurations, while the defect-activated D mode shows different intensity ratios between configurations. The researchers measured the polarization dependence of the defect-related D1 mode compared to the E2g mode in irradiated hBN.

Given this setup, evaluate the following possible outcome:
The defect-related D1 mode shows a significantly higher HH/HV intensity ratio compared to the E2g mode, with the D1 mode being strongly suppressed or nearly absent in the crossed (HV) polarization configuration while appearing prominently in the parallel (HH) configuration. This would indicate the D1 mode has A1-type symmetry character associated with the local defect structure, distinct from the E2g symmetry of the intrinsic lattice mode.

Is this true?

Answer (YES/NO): NO